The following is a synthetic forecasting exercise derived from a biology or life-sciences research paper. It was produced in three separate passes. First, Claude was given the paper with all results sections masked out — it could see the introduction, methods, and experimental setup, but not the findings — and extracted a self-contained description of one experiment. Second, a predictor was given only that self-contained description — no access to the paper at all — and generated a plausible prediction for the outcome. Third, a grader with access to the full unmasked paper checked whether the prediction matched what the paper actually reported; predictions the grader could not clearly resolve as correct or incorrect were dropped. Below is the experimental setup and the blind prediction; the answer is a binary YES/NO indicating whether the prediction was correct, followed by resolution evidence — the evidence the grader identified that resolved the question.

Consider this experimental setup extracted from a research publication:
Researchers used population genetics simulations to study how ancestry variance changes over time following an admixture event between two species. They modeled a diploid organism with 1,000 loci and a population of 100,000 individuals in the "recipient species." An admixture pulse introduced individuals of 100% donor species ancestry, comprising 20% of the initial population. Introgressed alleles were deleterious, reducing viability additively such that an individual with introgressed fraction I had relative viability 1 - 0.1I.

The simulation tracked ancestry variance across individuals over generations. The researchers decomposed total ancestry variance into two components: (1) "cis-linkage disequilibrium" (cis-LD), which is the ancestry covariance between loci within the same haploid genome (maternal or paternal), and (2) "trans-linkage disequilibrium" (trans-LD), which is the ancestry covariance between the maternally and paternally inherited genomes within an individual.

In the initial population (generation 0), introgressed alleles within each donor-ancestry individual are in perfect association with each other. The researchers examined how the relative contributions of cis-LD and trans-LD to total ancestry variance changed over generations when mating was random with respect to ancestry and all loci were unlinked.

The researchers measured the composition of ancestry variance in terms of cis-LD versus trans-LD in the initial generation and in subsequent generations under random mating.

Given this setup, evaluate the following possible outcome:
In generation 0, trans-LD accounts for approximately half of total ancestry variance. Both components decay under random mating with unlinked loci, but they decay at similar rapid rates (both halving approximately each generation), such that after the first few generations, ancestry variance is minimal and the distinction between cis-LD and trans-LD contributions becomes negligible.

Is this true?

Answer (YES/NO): NO